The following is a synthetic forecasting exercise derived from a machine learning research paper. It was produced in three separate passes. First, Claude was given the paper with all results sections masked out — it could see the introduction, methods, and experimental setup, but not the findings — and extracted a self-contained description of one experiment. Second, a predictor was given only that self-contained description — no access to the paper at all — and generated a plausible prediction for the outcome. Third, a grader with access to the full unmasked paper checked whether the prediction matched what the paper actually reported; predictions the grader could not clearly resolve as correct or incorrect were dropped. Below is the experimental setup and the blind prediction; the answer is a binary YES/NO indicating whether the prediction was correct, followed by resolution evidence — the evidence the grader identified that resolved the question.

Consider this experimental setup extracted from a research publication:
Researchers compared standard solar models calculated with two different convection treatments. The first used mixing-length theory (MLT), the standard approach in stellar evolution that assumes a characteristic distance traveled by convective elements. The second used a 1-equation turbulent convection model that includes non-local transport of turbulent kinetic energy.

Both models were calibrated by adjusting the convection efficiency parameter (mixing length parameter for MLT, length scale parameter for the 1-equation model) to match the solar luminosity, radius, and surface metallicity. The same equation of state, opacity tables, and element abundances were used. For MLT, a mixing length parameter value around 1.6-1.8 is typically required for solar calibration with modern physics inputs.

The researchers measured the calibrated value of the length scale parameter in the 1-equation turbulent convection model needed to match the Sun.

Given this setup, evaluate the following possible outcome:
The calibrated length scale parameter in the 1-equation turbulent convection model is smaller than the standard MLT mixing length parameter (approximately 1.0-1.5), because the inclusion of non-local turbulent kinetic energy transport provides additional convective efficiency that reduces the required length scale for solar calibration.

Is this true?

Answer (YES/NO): NO